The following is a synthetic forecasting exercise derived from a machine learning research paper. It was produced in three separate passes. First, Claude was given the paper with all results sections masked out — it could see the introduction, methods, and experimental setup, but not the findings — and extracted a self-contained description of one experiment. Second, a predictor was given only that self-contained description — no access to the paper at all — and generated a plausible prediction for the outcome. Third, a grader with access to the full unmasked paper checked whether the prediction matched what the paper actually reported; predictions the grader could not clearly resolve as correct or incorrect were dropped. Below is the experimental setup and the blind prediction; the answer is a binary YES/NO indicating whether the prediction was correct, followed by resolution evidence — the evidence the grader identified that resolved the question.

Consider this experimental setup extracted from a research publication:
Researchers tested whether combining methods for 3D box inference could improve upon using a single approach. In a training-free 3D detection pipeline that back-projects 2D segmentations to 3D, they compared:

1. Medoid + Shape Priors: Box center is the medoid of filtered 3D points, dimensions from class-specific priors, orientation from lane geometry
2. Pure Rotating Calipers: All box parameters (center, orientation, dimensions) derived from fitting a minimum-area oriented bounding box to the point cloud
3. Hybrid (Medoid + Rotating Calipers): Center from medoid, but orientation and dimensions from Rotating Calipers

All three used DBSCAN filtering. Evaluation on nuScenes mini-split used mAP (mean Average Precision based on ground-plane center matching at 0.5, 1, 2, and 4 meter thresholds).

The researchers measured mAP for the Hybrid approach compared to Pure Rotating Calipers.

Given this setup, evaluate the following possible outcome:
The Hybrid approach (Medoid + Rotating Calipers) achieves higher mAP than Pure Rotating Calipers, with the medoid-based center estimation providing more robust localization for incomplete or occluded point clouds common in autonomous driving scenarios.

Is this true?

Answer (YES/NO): YES